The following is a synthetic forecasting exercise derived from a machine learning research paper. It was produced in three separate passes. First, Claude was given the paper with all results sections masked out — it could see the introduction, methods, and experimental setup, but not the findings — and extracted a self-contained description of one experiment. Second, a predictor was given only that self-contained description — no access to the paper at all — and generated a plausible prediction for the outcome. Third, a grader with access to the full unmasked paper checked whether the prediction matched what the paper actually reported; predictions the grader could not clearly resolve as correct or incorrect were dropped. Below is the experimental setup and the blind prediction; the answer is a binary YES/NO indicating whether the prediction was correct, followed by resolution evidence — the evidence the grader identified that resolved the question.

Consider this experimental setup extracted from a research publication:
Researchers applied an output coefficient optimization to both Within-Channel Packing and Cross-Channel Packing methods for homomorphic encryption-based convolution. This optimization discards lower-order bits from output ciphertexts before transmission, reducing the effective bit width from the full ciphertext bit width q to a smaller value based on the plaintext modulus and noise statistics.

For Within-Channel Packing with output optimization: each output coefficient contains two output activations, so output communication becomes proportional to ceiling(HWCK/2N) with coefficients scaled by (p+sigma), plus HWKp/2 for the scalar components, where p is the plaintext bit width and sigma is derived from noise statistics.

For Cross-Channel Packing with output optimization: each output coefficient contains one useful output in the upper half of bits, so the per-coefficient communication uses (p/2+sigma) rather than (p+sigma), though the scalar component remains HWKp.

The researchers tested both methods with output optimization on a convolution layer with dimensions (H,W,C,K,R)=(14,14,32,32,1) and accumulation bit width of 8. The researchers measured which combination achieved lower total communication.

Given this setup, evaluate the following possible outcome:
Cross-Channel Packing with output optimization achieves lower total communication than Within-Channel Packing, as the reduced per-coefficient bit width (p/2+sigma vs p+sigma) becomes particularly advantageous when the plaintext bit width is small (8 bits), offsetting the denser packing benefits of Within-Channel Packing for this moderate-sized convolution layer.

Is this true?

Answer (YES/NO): YES